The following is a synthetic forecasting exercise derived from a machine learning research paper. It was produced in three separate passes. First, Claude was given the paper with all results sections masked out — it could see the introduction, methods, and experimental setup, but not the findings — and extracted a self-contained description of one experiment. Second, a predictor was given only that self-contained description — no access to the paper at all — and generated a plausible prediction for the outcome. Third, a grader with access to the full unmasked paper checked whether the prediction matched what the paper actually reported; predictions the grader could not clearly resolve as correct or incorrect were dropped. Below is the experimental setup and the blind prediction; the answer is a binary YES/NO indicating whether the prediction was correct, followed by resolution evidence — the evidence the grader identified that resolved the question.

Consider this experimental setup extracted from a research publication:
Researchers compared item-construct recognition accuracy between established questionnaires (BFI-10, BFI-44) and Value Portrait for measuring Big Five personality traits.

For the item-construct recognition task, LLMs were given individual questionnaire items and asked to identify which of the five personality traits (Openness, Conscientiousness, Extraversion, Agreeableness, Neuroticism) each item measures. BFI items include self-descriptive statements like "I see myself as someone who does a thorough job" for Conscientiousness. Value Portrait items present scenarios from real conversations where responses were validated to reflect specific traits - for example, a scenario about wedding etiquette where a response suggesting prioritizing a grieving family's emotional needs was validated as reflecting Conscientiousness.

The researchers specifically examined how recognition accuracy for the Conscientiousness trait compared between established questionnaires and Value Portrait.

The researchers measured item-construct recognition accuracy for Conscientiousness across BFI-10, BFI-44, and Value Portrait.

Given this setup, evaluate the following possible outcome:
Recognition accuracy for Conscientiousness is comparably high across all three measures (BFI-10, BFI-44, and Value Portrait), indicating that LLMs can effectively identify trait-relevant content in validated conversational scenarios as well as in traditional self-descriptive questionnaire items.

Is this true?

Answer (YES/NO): NO